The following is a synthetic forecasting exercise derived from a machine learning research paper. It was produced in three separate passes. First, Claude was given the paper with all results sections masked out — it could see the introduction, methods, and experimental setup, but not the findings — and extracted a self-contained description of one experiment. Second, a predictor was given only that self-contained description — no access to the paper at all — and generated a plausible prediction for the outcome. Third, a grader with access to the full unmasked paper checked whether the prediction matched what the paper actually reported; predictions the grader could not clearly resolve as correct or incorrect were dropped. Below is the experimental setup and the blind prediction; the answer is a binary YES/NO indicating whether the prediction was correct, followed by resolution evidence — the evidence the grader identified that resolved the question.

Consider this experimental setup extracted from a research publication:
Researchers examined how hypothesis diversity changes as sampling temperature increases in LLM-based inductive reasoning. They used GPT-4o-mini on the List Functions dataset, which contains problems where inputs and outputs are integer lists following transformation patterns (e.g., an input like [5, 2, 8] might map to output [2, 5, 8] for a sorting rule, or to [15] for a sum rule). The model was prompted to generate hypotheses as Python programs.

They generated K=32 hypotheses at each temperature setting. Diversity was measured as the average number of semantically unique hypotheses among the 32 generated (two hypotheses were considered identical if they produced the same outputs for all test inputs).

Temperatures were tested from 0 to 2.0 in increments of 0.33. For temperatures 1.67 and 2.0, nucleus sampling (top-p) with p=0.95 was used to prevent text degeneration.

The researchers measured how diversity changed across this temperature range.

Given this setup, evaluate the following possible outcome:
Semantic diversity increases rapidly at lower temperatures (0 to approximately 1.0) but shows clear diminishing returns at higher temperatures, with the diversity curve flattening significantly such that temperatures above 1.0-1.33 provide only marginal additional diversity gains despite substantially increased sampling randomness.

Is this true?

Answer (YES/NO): YES